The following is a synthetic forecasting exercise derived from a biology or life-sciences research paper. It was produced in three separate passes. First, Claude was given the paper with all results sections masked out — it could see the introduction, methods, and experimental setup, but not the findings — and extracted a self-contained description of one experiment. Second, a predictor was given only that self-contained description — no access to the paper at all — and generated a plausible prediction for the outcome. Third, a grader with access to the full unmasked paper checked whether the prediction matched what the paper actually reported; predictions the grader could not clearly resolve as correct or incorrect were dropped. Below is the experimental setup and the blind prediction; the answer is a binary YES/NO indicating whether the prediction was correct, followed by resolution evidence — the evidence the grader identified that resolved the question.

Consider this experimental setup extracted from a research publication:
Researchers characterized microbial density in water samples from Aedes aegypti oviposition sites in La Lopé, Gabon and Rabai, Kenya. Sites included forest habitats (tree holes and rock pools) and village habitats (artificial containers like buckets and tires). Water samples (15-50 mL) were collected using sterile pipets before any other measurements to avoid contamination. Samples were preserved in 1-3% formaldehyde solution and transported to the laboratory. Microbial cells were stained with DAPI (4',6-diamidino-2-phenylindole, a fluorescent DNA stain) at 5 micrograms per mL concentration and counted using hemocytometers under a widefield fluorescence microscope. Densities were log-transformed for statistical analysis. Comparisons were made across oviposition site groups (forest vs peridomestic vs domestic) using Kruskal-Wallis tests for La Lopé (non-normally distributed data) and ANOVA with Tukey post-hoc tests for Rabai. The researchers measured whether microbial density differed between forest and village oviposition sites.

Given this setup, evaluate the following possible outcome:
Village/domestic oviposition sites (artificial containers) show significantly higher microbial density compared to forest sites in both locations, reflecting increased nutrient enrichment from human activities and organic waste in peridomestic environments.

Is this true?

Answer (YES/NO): NO